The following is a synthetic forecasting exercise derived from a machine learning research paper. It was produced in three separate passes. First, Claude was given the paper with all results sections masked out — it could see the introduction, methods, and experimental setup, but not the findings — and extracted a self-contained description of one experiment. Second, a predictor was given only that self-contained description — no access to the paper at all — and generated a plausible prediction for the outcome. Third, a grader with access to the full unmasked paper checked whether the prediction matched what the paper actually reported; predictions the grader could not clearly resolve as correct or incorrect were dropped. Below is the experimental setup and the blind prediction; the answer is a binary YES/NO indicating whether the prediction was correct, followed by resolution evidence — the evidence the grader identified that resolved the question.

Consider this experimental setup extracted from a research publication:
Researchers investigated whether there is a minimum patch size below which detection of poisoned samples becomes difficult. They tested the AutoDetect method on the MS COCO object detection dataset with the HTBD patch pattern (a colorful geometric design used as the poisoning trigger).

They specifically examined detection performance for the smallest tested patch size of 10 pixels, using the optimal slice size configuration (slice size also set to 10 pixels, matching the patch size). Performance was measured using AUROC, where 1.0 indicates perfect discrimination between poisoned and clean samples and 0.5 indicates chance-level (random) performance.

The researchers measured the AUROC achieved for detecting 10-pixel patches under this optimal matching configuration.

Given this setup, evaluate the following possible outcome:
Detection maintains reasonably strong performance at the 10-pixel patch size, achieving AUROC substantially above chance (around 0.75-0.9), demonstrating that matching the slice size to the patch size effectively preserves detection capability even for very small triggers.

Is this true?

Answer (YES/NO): NO